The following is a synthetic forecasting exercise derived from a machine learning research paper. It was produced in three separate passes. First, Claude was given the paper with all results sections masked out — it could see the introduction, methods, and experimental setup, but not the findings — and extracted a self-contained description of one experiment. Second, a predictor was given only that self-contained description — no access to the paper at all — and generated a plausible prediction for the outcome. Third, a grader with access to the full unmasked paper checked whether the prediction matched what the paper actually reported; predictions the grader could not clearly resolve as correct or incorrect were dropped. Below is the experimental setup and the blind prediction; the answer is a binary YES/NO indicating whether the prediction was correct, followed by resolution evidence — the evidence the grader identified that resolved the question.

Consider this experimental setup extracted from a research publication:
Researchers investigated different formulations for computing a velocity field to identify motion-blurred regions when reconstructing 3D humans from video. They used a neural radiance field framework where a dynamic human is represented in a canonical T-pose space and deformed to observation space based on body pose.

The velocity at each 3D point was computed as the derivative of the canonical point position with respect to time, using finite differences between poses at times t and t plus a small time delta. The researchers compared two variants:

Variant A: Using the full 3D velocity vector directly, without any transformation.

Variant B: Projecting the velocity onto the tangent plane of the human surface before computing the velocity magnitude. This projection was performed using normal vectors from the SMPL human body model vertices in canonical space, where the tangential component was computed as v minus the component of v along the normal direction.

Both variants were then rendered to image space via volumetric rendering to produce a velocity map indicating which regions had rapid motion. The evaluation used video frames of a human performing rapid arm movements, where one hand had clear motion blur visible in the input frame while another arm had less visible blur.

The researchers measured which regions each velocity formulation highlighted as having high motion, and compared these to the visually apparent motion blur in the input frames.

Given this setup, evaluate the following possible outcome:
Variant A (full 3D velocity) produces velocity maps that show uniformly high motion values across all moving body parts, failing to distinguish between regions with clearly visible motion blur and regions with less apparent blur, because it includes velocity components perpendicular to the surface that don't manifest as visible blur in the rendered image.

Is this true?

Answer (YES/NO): NO